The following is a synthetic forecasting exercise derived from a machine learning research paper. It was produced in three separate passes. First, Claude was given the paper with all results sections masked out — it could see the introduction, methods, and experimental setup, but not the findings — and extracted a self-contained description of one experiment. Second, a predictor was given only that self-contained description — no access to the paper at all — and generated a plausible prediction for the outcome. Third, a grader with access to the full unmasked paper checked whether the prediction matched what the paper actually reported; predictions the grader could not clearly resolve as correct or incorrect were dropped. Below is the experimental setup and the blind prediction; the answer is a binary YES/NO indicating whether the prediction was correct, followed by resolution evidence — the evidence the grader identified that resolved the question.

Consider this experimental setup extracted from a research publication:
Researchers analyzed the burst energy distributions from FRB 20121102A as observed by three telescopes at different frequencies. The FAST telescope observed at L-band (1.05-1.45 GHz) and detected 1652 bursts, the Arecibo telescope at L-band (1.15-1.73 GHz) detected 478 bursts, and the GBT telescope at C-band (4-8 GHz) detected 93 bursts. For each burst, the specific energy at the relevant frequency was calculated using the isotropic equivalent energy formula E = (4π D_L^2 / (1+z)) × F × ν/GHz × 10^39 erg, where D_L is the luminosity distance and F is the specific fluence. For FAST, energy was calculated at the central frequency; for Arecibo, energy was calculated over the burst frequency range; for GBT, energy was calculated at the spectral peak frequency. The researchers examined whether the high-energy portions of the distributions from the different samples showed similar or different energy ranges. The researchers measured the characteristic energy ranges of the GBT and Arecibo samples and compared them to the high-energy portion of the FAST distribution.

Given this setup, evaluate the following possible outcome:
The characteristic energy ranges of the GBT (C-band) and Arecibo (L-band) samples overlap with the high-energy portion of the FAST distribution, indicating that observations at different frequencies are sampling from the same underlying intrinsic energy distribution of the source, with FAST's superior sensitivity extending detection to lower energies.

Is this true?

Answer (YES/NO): YES